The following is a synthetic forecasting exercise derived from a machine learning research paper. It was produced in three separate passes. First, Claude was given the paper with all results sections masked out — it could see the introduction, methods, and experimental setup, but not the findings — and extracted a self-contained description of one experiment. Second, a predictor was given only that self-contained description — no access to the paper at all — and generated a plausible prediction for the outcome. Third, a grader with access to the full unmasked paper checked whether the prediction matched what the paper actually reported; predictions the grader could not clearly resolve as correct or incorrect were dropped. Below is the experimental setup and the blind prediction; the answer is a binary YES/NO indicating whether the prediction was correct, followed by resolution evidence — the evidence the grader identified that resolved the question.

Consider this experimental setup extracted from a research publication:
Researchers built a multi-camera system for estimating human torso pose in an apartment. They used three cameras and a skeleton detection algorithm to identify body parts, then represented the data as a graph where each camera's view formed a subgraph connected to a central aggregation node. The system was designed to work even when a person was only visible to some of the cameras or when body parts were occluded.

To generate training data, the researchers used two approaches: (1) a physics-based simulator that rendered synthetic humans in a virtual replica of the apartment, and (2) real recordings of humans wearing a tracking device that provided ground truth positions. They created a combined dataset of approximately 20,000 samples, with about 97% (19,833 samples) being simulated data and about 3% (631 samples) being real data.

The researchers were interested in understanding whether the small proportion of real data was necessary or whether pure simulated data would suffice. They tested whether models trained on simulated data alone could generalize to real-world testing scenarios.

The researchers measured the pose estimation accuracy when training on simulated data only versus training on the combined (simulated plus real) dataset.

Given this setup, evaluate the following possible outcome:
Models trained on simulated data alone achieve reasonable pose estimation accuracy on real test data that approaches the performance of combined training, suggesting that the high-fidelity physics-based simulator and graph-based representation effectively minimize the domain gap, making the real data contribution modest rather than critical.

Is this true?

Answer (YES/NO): NO